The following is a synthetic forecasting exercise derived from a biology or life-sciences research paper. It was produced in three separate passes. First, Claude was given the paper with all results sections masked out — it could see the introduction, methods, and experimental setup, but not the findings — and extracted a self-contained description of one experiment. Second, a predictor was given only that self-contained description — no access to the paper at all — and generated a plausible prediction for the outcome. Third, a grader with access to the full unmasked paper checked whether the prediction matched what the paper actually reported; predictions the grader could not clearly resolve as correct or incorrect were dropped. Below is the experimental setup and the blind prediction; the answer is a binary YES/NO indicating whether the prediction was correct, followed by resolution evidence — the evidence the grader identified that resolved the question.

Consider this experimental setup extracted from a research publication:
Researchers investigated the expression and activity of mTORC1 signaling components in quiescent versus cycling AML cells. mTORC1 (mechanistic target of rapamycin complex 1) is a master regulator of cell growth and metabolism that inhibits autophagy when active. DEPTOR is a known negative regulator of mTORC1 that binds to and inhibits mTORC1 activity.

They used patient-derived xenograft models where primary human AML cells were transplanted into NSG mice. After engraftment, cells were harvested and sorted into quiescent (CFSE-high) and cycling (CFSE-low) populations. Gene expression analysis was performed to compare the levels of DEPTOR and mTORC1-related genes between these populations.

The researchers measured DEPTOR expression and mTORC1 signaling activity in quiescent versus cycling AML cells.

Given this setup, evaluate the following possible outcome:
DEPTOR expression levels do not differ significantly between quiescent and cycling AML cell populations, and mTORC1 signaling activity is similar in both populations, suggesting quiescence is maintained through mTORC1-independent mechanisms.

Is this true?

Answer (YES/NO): NO